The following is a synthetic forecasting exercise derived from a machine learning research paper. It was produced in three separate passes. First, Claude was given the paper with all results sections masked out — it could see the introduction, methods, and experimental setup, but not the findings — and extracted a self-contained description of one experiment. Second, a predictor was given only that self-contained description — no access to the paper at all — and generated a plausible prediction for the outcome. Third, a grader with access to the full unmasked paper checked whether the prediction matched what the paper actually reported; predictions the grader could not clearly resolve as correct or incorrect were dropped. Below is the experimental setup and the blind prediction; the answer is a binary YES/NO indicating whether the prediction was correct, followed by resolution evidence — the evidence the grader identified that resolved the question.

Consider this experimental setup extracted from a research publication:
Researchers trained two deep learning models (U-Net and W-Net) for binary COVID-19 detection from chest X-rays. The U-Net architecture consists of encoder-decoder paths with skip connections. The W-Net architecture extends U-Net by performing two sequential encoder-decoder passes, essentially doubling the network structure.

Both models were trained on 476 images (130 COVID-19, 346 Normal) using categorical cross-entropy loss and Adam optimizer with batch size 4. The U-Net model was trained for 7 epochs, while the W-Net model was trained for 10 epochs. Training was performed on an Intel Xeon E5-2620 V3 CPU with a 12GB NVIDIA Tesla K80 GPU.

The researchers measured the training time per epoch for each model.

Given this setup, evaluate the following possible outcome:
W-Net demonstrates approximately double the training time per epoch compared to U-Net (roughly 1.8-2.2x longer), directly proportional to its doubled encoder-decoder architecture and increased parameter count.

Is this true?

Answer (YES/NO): NO